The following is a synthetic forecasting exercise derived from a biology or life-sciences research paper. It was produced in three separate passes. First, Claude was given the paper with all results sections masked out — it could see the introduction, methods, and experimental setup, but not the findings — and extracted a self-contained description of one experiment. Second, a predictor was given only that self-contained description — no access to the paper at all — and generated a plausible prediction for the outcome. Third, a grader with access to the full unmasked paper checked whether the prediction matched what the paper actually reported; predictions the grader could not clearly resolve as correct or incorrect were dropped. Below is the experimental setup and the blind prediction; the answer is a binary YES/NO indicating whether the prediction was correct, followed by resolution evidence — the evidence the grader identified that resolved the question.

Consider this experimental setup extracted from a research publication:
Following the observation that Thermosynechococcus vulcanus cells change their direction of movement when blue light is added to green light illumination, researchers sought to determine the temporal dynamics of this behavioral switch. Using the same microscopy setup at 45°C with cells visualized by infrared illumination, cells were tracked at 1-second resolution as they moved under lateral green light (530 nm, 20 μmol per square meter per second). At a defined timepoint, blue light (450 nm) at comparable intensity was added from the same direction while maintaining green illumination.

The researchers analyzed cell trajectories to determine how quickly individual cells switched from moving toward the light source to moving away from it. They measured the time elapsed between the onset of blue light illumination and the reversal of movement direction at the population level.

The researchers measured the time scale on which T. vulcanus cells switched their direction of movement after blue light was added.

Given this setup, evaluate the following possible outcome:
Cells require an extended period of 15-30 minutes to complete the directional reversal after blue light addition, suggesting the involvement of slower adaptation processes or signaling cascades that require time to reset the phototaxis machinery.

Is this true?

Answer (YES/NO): NO